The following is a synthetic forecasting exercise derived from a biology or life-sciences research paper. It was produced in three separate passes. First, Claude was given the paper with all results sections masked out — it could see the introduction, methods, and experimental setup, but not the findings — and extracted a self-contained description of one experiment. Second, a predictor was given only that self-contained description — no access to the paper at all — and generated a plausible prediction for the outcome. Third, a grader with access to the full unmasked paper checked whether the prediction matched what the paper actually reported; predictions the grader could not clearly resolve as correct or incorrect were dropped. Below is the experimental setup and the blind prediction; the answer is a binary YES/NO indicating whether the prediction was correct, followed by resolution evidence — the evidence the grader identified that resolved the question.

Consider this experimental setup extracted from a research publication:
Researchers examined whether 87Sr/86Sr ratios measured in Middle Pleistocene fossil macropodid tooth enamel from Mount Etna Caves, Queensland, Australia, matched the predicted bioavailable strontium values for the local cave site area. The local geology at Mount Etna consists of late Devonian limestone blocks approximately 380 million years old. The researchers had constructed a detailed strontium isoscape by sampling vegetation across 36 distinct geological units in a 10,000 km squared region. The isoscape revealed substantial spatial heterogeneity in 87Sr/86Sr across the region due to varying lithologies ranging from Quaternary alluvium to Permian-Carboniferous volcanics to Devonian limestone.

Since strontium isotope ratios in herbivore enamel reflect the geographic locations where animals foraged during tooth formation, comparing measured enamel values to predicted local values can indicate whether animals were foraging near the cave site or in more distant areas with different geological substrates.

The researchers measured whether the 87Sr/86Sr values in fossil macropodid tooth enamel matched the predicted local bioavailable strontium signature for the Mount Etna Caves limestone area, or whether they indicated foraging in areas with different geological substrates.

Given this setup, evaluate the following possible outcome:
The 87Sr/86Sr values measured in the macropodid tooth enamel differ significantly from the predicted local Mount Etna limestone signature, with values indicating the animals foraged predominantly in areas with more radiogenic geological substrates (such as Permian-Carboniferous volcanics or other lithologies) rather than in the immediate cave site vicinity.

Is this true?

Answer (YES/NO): NO